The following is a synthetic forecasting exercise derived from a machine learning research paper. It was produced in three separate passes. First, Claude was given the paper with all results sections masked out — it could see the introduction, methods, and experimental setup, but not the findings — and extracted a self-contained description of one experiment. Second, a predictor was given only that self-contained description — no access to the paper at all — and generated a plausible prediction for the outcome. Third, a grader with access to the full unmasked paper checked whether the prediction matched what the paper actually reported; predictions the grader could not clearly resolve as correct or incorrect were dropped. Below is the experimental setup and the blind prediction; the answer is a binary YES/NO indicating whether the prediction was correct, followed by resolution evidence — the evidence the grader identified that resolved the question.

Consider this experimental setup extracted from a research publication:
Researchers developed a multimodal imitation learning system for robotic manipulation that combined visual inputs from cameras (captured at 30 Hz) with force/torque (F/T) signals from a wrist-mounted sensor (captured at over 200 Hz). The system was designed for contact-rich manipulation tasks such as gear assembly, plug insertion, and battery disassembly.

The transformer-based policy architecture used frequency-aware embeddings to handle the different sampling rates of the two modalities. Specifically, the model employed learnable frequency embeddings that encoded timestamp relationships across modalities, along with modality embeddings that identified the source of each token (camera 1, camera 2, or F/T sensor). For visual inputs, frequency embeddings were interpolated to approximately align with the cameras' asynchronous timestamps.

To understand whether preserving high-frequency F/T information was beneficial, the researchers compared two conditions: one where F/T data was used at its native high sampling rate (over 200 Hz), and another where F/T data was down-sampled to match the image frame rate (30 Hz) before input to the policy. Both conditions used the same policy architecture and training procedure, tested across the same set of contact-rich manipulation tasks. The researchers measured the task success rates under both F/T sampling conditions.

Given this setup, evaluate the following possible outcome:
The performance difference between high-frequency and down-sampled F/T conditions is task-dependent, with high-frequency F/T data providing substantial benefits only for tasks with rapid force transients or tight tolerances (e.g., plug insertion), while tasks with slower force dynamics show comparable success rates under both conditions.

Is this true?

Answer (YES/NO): NO